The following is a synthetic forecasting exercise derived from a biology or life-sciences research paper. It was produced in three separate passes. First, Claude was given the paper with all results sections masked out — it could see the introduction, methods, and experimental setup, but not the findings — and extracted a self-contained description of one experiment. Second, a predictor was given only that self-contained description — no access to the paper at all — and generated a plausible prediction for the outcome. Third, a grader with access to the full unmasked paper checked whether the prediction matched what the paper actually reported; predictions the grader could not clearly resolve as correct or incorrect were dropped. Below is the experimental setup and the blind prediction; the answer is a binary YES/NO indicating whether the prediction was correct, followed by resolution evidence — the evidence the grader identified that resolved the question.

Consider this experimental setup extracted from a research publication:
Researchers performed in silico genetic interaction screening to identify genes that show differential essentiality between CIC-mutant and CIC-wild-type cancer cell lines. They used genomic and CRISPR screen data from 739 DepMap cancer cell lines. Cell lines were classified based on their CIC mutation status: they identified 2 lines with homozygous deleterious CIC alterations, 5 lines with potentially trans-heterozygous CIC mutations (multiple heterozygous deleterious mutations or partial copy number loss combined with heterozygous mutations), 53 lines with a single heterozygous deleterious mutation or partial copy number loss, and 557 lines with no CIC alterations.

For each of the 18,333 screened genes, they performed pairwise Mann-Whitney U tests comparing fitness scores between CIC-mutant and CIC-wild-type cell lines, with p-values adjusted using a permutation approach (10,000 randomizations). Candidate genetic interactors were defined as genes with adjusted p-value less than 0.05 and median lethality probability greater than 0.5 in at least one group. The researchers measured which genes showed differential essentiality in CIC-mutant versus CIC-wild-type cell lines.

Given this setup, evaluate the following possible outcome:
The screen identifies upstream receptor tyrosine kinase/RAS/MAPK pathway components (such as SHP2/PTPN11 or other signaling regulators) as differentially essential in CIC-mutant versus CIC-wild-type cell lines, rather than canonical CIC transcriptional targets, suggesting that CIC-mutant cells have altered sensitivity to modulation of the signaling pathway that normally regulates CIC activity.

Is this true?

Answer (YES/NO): NO